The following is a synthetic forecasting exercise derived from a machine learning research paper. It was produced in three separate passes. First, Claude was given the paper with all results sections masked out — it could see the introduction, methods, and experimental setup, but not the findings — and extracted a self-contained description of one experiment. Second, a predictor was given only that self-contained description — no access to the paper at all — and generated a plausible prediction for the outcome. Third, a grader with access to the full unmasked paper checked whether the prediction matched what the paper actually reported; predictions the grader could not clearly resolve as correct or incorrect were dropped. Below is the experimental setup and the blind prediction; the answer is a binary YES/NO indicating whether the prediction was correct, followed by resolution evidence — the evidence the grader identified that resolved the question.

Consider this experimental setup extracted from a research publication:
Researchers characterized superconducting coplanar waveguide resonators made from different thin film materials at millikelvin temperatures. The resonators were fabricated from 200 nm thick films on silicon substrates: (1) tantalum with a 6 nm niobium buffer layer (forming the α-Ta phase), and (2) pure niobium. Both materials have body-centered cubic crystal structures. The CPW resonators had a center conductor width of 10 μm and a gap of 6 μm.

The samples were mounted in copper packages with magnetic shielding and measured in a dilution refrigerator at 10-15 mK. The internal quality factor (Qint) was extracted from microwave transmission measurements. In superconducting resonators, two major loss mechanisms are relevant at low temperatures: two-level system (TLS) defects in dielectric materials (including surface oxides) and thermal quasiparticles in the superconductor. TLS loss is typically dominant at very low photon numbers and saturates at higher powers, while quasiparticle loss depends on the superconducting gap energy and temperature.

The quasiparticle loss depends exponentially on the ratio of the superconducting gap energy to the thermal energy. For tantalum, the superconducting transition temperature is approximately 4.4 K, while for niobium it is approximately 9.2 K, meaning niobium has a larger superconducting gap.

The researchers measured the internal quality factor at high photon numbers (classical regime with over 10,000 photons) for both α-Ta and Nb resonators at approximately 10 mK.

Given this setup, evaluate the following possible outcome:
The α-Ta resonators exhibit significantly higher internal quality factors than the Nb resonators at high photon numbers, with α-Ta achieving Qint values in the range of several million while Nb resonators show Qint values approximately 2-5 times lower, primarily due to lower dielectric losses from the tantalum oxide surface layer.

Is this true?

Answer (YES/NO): NO